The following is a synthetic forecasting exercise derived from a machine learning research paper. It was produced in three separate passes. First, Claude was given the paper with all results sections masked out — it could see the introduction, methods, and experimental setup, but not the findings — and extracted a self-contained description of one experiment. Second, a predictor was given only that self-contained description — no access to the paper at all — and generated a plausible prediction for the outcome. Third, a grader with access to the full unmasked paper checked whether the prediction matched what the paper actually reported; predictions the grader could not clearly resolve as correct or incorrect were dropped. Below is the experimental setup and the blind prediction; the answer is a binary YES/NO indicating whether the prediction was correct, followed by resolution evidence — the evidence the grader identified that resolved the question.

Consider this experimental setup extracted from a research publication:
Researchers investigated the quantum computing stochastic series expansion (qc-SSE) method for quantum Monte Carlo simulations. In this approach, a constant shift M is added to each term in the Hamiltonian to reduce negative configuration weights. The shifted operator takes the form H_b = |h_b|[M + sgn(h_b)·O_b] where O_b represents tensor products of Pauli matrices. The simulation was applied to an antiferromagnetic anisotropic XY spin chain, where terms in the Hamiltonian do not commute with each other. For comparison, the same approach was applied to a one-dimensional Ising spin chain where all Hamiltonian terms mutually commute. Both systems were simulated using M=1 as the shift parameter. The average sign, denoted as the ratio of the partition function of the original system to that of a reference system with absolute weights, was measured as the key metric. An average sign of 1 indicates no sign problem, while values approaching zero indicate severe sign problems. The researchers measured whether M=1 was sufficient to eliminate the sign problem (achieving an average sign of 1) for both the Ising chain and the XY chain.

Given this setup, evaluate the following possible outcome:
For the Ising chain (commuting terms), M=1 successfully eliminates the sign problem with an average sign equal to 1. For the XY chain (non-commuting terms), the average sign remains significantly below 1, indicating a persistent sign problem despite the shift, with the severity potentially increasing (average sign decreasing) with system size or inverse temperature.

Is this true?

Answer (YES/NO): YES